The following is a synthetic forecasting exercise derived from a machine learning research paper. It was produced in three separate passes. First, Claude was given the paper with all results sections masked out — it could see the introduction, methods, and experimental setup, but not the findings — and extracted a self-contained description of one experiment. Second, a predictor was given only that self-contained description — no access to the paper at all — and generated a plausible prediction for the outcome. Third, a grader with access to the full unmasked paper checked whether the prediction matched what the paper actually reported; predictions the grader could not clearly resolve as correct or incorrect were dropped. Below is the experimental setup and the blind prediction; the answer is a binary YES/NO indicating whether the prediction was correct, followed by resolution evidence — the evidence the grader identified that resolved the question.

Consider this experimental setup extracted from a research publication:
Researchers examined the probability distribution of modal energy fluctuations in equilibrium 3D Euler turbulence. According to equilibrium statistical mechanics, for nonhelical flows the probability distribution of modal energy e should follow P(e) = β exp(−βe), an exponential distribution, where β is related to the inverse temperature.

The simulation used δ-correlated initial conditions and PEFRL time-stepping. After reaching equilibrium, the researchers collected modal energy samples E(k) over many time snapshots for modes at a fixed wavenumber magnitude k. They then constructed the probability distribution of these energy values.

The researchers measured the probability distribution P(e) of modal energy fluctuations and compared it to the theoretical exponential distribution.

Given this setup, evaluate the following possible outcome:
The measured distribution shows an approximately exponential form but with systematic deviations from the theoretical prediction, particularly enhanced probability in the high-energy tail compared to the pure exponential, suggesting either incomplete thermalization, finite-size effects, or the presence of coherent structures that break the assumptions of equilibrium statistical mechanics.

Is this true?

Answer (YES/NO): NO